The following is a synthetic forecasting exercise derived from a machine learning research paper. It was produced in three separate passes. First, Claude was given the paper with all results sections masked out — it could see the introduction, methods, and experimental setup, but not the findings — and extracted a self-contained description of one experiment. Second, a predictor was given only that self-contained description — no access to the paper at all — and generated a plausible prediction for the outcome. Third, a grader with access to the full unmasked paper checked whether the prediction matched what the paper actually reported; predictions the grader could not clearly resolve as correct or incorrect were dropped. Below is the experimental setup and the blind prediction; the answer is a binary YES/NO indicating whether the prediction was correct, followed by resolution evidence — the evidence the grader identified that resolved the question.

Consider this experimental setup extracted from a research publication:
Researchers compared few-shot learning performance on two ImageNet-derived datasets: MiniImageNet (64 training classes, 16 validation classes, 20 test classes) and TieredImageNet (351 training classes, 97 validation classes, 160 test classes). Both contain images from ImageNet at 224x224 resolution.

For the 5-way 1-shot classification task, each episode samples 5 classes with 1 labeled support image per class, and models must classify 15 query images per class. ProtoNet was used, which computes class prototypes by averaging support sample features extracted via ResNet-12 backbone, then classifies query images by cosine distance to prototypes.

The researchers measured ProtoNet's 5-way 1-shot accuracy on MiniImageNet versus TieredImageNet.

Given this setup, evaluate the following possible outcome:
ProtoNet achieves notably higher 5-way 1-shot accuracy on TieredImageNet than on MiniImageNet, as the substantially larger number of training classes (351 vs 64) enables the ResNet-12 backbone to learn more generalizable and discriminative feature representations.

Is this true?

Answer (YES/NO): YES